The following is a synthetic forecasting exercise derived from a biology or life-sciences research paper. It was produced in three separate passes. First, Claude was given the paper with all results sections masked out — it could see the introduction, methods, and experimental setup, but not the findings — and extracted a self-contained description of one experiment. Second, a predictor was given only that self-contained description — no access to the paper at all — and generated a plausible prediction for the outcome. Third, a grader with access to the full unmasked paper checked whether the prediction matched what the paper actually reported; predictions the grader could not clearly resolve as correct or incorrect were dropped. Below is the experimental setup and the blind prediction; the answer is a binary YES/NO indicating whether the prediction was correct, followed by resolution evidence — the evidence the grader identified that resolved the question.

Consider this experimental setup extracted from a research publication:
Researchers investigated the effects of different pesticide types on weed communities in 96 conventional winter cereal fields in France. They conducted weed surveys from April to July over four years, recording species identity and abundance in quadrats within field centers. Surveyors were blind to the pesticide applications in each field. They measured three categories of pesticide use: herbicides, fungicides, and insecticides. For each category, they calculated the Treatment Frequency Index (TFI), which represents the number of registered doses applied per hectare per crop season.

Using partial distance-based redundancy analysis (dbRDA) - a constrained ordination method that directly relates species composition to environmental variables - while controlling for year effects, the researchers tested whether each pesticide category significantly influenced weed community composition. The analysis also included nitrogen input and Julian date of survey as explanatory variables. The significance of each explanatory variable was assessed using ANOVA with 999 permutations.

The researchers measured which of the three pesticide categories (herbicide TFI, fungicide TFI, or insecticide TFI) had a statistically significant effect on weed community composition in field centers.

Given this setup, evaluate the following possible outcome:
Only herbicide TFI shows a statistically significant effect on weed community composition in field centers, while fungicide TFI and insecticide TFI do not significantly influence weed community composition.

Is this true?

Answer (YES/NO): YES